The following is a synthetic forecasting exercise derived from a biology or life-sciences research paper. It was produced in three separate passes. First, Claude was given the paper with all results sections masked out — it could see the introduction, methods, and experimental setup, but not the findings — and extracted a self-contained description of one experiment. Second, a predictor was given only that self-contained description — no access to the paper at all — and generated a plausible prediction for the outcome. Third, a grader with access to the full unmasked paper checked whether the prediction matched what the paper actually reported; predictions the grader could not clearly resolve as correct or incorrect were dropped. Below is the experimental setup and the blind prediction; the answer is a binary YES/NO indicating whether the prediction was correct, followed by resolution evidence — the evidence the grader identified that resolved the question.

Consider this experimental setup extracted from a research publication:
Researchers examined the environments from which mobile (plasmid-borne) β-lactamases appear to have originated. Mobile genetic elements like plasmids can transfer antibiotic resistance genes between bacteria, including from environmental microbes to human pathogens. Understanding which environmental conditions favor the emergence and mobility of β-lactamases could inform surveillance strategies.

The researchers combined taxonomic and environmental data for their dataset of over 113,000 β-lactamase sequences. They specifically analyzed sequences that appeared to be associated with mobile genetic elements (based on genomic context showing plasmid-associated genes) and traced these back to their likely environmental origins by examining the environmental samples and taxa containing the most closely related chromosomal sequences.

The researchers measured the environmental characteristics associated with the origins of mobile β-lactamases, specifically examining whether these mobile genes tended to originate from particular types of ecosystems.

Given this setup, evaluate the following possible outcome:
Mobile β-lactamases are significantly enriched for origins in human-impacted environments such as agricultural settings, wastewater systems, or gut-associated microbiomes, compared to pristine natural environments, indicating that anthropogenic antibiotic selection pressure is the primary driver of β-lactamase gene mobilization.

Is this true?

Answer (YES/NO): NO